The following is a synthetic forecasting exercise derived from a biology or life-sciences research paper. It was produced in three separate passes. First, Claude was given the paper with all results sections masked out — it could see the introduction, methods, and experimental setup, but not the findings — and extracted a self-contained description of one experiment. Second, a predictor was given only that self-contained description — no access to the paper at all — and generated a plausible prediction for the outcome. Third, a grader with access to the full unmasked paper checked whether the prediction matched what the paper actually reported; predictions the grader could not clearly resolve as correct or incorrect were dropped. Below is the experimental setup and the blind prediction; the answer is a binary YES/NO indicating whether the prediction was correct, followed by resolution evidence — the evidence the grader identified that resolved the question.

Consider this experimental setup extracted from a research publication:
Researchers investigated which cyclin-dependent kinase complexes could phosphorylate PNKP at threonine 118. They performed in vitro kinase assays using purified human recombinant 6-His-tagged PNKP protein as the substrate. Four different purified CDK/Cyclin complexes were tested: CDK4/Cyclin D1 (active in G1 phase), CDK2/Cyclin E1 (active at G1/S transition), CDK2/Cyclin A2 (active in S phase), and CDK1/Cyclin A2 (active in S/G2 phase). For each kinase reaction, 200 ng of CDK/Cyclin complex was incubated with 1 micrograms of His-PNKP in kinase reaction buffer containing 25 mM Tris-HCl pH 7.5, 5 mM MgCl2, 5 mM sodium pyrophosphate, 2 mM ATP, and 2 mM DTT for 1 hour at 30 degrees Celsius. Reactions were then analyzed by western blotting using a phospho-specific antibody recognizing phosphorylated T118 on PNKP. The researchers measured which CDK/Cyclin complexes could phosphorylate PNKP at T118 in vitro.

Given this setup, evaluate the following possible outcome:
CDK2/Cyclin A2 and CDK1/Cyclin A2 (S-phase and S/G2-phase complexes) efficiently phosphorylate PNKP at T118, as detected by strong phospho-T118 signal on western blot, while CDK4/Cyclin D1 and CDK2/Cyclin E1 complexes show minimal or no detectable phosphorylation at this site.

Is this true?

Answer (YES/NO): NO